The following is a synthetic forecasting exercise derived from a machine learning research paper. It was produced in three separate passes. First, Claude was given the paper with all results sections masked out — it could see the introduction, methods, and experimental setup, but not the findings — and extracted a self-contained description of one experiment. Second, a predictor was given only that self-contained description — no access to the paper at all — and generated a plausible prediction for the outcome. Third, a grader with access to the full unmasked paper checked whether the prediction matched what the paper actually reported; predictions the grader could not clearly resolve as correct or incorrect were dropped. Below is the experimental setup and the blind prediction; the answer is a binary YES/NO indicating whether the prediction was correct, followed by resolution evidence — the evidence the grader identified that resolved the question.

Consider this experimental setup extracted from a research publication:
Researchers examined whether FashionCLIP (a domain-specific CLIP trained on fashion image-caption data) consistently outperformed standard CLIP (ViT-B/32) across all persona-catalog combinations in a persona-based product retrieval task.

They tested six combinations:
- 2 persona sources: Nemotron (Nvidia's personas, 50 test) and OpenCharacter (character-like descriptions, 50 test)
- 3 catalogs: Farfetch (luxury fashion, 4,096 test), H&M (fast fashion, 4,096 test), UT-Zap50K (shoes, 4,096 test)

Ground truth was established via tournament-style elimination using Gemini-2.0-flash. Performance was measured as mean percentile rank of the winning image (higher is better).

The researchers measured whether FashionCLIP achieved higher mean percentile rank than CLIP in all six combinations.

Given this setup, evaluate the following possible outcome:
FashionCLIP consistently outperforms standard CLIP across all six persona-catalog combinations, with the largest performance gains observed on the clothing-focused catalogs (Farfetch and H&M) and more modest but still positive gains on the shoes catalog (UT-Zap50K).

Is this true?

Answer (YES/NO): NO